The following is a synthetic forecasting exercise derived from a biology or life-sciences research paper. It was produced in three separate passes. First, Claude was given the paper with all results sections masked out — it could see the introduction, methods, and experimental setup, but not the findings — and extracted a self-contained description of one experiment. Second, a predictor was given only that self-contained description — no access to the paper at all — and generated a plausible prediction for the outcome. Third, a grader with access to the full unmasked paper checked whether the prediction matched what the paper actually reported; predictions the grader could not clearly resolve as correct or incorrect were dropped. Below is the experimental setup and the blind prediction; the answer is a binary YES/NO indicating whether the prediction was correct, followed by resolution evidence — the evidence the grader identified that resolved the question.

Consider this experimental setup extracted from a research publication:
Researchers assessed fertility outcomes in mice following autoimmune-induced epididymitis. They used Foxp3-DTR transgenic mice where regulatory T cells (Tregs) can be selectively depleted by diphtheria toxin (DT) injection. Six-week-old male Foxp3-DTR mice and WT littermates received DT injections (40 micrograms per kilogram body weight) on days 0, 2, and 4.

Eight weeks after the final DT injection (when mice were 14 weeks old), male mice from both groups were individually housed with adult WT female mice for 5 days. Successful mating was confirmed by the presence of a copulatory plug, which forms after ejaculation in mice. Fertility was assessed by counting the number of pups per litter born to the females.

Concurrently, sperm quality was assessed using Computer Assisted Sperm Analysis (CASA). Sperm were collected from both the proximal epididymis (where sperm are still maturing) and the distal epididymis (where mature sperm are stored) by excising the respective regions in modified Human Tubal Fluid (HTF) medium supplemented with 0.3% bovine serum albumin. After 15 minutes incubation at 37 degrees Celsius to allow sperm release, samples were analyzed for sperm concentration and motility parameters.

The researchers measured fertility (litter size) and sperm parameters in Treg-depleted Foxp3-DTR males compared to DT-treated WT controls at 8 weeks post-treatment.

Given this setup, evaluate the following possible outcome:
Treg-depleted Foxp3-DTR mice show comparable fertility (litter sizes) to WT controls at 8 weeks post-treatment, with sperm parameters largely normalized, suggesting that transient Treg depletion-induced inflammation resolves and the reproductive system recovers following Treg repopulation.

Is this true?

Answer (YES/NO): NO